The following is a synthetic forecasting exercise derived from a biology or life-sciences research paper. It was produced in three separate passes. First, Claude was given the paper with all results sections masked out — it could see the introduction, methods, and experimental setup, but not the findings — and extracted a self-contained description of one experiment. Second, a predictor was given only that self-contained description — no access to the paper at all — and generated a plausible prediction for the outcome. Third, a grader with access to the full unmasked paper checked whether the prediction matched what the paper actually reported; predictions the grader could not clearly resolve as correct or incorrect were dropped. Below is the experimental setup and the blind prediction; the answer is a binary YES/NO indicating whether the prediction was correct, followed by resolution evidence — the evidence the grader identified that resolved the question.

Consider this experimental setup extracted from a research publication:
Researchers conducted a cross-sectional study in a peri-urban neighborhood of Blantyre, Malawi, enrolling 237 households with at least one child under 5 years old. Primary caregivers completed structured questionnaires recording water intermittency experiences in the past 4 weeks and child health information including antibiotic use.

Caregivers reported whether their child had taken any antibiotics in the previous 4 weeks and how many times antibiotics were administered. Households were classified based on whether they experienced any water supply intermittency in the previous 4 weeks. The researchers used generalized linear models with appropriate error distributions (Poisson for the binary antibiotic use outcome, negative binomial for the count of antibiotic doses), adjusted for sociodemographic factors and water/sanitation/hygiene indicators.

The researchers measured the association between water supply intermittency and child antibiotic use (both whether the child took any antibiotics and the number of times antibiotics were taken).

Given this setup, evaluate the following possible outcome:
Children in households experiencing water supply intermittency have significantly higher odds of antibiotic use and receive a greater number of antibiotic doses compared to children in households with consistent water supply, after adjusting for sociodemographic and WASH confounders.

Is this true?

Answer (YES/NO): NO